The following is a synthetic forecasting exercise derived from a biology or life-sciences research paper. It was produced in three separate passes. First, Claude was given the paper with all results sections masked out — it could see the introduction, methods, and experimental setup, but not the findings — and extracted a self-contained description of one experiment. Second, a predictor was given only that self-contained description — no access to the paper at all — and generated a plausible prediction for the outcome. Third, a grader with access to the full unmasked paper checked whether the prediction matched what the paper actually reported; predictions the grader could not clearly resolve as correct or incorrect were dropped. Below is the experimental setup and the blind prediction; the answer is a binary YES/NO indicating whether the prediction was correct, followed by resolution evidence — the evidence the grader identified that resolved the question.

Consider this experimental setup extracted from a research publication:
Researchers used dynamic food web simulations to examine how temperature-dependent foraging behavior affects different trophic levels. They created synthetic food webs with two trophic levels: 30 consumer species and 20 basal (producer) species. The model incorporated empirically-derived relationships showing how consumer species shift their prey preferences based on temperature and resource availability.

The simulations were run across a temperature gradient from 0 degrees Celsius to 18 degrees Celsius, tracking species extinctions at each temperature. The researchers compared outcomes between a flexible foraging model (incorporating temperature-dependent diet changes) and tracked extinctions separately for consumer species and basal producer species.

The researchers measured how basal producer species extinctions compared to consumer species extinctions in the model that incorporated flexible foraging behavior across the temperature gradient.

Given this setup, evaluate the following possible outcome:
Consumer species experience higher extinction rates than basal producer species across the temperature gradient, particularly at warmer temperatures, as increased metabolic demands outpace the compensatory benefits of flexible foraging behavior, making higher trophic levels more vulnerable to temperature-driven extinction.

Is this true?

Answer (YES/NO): YES